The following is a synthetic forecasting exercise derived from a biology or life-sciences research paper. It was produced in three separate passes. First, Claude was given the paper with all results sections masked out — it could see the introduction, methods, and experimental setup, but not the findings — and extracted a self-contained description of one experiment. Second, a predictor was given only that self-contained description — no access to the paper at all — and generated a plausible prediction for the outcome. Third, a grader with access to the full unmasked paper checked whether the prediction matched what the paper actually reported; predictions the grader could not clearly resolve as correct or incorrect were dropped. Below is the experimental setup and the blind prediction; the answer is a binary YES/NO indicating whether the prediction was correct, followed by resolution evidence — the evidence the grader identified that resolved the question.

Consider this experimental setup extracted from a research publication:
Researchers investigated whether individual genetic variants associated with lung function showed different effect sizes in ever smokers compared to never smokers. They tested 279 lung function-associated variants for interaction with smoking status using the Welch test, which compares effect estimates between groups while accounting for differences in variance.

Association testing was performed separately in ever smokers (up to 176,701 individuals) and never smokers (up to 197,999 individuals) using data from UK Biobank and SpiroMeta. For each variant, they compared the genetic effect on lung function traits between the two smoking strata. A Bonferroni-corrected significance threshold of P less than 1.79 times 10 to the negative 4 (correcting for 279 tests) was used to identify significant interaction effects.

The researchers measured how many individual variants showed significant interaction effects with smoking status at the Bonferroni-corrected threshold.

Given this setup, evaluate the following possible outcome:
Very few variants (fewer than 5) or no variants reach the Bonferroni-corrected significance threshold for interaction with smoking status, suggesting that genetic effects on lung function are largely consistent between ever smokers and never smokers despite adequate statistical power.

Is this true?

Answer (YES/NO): YES